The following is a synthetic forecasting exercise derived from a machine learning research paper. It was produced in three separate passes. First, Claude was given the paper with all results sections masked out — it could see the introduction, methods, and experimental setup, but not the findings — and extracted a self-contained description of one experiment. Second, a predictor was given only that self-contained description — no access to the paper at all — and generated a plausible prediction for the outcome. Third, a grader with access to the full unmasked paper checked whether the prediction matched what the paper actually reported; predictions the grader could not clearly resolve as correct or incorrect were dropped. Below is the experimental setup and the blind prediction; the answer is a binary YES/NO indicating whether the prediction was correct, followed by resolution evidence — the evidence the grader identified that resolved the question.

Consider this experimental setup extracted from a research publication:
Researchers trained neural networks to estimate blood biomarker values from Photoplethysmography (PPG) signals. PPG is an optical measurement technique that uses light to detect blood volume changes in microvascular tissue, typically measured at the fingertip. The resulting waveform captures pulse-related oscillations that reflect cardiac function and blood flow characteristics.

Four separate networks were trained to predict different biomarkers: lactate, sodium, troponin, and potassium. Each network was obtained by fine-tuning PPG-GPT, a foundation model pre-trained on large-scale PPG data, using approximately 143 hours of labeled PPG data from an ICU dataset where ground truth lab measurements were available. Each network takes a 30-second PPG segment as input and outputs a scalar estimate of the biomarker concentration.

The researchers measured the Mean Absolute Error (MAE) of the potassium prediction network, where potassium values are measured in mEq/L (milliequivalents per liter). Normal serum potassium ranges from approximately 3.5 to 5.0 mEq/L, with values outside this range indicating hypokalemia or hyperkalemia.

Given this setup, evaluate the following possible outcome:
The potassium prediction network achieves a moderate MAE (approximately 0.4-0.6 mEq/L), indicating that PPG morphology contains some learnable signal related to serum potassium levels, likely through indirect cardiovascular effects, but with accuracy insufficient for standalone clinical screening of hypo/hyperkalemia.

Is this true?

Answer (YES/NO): YES